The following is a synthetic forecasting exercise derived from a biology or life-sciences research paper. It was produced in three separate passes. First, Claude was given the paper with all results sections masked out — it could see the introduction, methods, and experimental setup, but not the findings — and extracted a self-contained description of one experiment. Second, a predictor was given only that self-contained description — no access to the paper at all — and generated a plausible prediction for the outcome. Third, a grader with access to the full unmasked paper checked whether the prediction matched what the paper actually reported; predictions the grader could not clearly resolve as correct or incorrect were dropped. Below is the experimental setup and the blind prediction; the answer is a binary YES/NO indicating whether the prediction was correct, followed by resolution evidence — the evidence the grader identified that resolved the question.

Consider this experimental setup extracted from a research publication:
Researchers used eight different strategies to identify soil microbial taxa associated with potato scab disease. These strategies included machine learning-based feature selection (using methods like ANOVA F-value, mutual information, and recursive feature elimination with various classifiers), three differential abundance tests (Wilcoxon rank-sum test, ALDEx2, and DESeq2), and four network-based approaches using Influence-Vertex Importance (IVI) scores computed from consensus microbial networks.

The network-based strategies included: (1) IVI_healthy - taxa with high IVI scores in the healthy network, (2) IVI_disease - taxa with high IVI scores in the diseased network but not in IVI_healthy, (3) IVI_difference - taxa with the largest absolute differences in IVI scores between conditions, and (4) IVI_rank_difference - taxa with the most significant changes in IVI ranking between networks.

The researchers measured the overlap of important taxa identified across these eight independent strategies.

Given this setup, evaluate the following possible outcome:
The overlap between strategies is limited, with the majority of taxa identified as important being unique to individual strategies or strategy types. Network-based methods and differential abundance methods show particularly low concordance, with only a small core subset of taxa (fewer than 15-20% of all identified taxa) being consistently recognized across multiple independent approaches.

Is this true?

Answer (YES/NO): NO